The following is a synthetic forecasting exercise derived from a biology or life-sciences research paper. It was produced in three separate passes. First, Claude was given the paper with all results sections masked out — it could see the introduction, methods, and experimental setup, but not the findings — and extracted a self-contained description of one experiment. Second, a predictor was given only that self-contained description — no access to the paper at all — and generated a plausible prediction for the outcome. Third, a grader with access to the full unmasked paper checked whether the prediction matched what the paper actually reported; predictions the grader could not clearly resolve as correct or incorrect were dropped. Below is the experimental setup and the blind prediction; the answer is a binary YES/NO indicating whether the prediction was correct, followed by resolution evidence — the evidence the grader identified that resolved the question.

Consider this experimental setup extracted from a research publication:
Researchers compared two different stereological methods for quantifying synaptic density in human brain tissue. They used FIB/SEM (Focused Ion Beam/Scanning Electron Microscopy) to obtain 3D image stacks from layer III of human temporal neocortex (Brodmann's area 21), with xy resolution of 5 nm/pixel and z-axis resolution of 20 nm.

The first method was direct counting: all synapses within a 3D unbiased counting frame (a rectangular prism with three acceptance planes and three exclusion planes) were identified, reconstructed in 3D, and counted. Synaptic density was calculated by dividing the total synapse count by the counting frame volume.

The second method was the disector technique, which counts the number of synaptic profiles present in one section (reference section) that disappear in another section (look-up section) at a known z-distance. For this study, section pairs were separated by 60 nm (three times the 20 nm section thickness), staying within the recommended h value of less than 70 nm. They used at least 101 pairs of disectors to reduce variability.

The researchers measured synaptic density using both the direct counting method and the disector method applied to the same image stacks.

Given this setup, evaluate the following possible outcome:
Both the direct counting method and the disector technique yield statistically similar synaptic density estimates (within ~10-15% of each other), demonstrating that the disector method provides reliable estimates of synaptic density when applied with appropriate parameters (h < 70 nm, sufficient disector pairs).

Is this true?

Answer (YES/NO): YES